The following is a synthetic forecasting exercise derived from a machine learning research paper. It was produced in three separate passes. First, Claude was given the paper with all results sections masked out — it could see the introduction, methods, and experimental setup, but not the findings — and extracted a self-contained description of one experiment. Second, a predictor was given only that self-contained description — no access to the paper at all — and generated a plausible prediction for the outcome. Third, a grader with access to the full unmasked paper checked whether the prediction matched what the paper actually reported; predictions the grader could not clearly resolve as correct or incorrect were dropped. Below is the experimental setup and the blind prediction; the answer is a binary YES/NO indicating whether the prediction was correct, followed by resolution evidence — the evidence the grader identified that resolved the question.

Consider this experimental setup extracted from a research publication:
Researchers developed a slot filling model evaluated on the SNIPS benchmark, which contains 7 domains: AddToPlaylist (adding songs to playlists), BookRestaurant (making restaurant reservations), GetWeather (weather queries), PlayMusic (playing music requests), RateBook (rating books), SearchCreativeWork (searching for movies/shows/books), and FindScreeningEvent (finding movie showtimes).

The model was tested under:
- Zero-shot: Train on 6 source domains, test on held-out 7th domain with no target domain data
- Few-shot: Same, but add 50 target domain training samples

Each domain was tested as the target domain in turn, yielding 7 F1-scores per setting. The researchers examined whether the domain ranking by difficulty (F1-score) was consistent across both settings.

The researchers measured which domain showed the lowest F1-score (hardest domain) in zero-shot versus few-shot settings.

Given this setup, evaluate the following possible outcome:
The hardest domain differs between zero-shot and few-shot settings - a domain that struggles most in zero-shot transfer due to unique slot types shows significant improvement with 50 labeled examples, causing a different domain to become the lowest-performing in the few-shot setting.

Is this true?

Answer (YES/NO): YES